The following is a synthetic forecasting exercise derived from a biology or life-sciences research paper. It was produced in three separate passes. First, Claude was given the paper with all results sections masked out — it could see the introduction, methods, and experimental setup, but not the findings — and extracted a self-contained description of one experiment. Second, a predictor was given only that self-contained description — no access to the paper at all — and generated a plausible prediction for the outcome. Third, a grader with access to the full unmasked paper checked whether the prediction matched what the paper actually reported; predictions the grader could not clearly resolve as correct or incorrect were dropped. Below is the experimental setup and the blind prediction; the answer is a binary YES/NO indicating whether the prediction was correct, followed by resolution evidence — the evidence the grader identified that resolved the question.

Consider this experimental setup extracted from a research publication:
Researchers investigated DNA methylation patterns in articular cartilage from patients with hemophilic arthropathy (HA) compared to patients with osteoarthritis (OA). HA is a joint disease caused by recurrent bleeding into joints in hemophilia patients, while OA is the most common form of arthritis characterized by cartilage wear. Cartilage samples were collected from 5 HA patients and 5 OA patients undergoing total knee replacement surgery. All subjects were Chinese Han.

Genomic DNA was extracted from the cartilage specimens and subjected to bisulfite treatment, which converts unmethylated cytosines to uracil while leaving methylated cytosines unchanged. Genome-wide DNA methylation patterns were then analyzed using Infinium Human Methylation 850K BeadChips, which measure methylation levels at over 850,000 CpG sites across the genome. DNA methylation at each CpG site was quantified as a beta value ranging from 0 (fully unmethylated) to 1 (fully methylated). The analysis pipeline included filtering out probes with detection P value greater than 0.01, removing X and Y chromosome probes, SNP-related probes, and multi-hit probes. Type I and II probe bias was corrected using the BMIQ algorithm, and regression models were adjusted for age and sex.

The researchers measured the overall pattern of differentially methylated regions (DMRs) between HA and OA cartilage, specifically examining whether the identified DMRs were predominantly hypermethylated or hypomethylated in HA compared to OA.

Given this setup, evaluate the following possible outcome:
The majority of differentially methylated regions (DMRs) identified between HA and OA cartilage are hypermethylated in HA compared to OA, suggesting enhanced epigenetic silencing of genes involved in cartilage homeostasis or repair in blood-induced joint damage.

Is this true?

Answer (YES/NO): YES